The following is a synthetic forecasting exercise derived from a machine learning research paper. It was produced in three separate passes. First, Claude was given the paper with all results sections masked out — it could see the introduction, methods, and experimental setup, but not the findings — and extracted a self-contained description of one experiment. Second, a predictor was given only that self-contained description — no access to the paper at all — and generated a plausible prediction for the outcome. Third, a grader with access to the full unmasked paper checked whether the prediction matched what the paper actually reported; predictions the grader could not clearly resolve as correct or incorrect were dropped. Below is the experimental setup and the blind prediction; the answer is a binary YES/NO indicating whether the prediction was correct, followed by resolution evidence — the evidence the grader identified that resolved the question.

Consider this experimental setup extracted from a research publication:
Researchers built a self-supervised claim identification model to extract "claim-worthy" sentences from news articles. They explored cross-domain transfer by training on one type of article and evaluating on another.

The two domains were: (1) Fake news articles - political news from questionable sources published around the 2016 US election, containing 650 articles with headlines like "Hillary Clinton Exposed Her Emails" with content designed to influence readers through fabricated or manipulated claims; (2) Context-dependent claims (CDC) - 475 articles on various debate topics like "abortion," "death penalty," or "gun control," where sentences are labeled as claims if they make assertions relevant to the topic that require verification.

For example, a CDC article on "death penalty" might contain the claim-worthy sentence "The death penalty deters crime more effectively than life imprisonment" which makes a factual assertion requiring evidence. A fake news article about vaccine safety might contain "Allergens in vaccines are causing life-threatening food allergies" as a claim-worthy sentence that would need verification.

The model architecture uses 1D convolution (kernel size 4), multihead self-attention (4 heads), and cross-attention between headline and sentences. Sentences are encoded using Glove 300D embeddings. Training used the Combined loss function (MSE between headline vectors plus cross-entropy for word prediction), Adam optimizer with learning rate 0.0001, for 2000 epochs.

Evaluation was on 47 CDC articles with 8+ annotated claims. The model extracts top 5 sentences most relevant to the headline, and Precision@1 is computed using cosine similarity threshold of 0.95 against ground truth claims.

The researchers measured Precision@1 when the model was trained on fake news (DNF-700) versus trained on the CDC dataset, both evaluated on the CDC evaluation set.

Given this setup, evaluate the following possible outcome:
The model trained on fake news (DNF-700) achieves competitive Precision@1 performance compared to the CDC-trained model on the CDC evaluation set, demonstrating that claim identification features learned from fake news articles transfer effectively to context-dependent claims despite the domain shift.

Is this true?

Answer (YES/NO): YES